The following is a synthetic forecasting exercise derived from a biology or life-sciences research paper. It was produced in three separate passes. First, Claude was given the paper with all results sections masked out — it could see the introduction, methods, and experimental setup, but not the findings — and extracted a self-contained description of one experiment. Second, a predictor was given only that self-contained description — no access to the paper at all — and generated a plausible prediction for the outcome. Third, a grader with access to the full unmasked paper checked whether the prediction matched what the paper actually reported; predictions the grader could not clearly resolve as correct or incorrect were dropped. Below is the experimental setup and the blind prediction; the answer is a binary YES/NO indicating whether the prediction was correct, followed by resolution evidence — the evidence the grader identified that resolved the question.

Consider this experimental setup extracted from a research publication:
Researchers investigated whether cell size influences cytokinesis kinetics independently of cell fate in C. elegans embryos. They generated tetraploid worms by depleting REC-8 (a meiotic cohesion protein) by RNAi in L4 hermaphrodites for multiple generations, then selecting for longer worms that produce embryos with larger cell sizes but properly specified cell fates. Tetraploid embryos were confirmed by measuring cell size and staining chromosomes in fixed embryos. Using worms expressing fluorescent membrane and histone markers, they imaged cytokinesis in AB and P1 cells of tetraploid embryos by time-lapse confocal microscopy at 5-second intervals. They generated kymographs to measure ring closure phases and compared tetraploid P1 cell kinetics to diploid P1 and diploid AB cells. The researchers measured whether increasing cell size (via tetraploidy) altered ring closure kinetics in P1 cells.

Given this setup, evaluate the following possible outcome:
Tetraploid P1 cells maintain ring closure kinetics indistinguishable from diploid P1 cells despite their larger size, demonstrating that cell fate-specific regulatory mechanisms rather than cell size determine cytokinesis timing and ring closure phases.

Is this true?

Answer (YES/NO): NO